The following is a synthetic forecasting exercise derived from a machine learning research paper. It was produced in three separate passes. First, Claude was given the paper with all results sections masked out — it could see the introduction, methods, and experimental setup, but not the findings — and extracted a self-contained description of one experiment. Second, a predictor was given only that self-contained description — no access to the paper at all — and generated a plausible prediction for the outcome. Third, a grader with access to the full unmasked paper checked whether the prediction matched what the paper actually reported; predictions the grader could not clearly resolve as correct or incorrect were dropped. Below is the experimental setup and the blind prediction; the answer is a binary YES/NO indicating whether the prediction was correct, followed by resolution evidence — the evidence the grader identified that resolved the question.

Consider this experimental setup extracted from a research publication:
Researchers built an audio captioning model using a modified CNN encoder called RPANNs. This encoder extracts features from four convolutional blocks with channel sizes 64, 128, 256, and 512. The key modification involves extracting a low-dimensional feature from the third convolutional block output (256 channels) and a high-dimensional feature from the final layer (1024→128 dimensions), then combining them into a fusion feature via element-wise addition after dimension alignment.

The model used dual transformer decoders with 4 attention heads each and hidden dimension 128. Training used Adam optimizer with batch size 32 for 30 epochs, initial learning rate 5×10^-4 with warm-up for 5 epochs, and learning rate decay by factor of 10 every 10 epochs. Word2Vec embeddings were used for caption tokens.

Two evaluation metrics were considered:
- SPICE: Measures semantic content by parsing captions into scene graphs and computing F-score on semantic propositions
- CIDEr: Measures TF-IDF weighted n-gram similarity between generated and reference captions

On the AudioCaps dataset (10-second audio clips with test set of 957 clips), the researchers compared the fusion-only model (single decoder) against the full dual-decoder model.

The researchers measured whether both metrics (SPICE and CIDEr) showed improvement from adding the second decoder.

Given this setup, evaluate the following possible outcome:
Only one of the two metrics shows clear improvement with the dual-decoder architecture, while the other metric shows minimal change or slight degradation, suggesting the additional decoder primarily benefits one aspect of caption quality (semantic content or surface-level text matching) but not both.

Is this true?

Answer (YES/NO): YES